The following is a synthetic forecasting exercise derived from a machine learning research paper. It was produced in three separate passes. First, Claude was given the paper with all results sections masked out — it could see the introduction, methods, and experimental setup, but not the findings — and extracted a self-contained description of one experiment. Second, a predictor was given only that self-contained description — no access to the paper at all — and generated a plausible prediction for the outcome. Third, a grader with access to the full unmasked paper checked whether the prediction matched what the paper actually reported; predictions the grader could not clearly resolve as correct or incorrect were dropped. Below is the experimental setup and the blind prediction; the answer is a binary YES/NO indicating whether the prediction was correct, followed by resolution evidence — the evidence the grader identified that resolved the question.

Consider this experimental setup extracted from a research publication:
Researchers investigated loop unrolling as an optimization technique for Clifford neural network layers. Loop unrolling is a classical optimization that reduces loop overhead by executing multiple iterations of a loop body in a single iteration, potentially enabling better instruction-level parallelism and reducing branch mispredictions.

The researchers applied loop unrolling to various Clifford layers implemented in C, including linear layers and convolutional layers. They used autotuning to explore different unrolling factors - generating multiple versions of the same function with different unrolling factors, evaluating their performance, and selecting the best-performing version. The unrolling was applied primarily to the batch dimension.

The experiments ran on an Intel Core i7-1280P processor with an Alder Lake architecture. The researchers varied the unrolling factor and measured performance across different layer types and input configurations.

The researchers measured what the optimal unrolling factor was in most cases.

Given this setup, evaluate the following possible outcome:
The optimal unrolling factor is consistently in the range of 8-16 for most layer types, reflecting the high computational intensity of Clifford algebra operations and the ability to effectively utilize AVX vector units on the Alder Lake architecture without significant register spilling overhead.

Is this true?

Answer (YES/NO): NO